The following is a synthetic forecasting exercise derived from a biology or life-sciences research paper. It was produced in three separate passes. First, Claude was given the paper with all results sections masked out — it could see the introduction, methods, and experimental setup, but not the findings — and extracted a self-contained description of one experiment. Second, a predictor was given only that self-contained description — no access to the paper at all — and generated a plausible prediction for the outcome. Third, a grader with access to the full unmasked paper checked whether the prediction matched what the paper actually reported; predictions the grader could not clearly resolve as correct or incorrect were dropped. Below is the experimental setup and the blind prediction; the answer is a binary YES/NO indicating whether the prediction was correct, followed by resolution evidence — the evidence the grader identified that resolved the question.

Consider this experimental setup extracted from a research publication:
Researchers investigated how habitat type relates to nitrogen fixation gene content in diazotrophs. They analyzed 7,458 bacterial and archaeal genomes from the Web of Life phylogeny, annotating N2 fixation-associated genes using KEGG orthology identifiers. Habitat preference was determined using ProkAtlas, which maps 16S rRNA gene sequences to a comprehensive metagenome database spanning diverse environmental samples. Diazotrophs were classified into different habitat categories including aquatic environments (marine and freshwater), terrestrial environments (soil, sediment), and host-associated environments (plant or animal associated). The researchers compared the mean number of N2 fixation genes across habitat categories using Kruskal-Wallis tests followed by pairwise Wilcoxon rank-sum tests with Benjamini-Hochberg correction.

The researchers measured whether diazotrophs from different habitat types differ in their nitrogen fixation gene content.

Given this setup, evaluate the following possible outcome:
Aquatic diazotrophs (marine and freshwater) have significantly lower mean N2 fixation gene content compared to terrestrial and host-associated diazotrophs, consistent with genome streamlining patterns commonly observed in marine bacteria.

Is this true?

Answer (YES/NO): NO